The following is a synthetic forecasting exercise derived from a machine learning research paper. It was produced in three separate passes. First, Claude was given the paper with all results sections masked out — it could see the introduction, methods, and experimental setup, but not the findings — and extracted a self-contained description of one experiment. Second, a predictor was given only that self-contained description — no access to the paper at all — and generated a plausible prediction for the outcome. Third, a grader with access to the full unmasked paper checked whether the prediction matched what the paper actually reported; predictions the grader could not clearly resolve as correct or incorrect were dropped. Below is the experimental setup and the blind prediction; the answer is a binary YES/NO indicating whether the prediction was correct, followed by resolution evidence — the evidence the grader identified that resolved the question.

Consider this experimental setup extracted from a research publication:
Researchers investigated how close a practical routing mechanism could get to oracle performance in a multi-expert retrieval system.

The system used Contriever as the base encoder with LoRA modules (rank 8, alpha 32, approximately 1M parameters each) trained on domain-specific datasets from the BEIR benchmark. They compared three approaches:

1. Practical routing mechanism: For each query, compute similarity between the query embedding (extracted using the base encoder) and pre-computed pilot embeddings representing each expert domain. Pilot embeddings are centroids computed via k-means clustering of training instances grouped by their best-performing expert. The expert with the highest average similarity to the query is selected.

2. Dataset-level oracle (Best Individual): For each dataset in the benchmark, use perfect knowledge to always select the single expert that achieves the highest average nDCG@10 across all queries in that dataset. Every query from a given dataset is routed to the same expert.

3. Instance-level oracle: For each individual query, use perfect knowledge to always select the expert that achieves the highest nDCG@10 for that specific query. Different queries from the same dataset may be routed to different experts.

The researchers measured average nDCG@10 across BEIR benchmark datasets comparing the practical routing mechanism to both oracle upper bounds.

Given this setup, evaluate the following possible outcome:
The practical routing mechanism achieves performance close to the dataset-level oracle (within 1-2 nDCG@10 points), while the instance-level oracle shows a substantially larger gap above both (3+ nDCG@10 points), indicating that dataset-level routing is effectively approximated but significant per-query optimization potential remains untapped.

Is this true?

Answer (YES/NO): YES